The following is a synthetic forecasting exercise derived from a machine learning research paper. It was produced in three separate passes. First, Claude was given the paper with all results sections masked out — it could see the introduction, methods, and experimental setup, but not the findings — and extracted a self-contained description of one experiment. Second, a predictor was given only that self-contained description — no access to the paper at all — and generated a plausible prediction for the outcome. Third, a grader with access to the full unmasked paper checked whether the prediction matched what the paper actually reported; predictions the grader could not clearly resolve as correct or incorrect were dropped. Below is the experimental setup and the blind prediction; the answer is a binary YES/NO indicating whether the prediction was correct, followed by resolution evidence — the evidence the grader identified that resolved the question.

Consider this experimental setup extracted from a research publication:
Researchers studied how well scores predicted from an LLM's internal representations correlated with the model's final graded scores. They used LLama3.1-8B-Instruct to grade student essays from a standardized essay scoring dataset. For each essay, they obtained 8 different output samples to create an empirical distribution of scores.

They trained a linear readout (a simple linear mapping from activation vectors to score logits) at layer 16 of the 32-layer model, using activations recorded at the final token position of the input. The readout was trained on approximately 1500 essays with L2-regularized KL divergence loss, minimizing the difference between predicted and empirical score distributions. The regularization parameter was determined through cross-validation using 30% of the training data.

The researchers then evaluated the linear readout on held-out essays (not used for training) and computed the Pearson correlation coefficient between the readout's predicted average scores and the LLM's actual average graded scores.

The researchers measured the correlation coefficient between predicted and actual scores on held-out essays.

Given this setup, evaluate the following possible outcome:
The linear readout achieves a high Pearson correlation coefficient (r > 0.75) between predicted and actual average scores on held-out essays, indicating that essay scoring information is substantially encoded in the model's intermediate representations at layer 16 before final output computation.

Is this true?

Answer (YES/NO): YES